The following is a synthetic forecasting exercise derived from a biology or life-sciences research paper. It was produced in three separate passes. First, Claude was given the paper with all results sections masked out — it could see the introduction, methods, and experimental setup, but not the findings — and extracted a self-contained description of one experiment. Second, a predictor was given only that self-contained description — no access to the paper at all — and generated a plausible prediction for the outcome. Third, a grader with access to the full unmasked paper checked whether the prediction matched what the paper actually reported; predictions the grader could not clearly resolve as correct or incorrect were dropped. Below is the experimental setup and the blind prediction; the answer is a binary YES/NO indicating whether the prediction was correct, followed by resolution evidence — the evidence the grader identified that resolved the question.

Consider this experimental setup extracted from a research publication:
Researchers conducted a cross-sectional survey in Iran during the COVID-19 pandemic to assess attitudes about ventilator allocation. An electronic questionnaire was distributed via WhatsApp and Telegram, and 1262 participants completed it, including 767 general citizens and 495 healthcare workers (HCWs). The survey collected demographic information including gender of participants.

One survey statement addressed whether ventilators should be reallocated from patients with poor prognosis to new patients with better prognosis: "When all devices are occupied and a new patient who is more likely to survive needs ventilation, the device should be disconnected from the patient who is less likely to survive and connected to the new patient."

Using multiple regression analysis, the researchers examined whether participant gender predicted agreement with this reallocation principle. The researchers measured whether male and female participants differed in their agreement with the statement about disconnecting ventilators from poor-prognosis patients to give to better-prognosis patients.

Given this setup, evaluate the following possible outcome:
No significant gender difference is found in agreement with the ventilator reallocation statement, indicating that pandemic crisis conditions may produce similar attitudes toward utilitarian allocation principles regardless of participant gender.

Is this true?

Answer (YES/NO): NO